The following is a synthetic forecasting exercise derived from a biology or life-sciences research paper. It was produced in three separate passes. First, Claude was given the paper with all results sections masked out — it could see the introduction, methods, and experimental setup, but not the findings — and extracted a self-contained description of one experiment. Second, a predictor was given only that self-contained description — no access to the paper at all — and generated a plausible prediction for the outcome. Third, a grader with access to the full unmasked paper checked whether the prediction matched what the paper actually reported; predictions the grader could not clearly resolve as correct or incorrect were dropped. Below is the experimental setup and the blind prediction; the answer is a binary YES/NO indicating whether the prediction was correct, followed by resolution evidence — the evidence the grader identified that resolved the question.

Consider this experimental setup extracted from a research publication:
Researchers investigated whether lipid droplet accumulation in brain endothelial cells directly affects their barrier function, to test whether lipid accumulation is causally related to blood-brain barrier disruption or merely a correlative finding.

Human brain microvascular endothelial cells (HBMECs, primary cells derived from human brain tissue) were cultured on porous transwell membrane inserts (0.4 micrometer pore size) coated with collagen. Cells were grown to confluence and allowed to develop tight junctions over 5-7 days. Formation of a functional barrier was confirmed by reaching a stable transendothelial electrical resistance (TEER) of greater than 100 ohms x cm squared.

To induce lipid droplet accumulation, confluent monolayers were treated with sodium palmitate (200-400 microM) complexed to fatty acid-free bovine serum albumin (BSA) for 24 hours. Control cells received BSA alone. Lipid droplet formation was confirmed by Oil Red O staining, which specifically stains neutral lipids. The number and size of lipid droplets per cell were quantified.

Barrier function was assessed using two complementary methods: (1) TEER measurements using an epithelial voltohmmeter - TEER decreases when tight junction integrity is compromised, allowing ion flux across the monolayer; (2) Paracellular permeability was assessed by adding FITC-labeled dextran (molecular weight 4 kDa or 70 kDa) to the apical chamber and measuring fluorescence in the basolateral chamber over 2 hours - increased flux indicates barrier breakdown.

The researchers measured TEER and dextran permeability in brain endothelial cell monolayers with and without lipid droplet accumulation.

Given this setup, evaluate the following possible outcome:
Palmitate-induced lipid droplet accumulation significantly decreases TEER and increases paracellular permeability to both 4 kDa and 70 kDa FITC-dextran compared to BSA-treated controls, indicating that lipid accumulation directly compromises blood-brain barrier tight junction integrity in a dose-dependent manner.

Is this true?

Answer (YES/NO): NO